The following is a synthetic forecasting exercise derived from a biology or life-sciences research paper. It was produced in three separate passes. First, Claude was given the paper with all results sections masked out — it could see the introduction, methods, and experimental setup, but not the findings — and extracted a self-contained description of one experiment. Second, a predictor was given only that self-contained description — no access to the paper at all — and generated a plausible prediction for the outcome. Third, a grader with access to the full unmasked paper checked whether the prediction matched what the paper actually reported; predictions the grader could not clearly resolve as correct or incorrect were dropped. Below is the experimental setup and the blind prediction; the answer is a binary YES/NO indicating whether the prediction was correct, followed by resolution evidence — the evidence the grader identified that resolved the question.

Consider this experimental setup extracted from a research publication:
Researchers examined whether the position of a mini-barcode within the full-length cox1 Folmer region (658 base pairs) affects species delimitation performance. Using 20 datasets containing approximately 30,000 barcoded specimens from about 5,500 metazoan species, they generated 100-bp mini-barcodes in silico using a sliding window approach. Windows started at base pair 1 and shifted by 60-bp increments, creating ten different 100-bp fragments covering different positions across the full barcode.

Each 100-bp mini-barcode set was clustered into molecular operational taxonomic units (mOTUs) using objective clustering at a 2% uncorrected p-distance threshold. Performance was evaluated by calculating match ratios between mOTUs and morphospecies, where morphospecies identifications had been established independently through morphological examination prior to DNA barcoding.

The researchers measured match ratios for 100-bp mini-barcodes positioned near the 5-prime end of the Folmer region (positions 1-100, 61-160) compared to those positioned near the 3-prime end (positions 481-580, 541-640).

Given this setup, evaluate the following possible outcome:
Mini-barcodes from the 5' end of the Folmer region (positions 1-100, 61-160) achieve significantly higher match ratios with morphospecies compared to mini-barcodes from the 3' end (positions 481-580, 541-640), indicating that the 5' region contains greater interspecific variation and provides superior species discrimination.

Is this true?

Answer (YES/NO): NO